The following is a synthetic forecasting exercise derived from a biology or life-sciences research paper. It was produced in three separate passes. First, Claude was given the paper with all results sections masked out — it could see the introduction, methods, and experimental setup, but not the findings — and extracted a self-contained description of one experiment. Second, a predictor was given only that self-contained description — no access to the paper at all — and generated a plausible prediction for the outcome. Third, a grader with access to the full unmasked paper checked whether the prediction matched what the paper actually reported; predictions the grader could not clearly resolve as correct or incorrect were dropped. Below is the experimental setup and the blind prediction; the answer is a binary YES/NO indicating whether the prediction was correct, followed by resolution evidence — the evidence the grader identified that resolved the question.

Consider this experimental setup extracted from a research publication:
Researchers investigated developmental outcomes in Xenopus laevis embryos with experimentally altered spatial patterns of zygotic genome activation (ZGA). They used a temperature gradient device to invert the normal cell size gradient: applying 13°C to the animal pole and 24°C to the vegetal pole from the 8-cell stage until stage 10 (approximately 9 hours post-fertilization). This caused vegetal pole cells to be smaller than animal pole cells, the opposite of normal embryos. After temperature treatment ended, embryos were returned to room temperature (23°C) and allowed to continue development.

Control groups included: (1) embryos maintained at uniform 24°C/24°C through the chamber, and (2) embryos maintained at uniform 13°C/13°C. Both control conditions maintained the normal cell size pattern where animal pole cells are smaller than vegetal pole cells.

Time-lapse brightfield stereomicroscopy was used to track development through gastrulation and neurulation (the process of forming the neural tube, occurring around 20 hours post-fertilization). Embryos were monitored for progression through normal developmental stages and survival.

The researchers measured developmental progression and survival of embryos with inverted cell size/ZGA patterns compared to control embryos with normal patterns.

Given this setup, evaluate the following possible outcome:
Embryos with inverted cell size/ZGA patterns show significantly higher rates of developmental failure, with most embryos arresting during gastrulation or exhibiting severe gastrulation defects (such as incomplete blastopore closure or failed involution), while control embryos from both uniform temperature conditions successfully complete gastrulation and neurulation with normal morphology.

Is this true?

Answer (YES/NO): NO